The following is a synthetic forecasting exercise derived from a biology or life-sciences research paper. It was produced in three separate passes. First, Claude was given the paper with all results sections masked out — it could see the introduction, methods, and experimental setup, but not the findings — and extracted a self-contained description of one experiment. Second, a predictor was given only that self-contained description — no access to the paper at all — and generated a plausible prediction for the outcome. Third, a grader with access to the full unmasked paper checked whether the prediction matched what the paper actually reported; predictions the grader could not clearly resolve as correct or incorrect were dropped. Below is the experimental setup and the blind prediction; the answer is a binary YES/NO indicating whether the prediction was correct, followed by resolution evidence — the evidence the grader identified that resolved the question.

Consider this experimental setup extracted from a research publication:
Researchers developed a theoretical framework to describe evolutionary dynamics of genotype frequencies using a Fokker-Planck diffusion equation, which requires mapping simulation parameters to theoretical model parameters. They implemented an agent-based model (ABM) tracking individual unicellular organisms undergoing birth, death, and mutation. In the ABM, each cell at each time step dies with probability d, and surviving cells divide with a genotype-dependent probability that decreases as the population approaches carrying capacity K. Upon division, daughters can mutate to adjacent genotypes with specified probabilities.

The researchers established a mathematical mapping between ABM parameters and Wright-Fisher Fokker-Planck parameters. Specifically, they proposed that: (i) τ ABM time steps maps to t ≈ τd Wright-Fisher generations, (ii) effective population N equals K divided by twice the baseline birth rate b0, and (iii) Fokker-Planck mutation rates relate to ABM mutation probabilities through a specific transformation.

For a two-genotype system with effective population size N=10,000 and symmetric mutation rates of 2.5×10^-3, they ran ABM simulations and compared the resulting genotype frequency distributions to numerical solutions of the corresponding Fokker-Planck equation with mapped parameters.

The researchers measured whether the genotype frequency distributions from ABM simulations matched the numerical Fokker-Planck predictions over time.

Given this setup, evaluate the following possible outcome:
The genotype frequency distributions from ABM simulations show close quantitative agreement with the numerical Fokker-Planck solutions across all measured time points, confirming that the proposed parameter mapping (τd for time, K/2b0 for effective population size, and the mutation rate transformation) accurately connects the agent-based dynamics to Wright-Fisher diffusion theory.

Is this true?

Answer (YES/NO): YES